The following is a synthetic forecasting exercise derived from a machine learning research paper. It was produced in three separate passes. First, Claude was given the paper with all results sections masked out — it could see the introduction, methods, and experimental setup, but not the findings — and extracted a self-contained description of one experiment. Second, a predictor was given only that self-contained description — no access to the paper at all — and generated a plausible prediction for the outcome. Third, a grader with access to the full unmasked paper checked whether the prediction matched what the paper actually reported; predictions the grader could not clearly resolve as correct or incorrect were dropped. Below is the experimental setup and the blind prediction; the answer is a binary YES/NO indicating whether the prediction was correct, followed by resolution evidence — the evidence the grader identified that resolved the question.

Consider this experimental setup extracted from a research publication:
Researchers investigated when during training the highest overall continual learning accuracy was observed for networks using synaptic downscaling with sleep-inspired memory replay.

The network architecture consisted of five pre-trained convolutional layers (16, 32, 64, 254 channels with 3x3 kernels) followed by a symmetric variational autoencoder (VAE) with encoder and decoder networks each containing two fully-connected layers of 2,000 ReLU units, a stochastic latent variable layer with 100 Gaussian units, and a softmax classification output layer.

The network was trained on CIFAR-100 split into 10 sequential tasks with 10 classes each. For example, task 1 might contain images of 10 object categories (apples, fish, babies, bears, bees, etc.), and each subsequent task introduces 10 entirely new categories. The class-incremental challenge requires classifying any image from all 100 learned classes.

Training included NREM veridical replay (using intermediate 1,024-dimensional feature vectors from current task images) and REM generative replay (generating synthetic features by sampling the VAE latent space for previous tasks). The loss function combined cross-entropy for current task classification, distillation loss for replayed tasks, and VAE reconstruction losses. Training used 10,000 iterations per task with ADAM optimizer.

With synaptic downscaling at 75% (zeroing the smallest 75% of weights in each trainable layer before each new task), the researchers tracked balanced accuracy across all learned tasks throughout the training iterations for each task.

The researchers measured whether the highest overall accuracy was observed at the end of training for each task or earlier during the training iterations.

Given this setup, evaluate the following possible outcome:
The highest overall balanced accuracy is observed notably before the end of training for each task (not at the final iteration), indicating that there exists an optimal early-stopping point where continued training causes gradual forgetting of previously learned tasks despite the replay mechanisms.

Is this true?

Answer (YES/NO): YES